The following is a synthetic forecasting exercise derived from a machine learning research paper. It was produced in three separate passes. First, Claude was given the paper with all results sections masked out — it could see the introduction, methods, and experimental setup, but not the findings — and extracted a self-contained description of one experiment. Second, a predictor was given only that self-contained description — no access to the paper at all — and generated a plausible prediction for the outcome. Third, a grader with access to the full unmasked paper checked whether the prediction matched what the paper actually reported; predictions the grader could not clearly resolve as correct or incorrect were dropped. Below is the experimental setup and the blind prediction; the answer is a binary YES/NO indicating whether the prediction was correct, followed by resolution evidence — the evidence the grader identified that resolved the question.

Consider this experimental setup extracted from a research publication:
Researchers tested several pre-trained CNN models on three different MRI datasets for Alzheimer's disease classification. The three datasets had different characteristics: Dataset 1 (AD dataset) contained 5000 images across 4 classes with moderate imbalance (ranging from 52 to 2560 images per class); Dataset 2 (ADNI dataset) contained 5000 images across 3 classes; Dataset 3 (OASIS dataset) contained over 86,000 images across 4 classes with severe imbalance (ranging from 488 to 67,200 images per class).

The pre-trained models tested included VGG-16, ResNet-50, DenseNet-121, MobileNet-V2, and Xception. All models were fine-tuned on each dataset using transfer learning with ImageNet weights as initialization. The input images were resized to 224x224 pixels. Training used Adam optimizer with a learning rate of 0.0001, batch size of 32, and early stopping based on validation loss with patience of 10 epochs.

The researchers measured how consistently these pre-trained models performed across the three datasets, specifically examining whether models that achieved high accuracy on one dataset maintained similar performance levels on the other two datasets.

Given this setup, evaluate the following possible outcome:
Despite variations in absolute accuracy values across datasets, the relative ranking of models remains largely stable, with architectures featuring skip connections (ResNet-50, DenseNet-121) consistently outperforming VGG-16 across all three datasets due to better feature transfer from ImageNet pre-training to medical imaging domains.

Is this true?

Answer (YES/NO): NO